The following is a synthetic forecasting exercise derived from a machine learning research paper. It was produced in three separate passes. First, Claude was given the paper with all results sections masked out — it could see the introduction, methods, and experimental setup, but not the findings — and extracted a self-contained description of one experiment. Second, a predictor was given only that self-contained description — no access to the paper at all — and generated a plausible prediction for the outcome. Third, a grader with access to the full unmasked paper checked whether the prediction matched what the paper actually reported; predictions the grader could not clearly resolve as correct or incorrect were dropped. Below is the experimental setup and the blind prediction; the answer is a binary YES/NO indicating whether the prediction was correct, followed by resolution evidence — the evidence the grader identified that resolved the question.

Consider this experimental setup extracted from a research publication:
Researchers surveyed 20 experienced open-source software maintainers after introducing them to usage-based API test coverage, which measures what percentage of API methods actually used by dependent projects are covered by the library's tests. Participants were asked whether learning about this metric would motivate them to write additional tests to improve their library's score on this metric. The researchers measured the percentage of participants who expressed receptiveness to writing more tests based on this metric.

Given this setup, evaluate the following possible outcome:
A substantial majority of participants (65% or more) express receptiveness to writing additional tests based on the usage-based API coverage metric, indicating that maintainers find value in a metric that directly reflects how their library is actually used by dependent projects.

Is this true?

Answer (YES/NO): NO